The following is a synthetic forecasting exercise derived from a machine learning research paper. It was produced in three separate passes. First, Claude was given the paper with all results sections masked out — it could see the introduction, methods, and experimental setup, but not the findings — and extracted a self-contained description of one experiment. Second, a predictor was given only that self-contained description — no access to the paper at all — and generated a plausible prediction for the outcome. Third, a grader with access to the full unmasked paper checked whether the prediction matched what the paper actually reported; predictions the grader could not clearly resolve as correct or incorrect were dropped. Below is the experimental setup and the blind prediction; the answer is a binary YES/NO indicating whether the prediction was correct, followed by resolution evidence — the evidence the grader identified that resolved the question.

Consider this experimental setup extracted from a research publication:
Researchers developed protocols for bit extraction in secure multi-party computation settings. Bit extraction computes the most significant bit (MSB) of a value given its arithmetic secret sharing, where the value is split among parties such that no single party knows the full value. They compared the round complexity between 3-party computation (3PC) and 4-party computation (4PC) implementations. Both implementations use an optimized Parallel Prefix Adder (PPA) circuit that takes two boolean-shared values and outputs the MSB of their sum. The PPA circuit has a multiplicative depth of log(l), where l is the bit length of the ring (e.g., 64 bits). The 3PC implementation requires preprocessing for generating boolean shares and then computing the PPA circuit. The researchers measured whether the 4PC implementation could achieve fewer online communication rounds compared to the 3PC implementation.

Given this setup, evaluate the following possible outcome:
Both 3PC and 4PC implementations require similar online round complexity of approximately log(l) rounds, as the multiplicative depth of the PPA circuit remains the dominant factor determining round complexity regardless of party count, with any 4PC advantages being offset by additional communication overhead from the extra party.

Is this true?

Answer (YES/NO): NO